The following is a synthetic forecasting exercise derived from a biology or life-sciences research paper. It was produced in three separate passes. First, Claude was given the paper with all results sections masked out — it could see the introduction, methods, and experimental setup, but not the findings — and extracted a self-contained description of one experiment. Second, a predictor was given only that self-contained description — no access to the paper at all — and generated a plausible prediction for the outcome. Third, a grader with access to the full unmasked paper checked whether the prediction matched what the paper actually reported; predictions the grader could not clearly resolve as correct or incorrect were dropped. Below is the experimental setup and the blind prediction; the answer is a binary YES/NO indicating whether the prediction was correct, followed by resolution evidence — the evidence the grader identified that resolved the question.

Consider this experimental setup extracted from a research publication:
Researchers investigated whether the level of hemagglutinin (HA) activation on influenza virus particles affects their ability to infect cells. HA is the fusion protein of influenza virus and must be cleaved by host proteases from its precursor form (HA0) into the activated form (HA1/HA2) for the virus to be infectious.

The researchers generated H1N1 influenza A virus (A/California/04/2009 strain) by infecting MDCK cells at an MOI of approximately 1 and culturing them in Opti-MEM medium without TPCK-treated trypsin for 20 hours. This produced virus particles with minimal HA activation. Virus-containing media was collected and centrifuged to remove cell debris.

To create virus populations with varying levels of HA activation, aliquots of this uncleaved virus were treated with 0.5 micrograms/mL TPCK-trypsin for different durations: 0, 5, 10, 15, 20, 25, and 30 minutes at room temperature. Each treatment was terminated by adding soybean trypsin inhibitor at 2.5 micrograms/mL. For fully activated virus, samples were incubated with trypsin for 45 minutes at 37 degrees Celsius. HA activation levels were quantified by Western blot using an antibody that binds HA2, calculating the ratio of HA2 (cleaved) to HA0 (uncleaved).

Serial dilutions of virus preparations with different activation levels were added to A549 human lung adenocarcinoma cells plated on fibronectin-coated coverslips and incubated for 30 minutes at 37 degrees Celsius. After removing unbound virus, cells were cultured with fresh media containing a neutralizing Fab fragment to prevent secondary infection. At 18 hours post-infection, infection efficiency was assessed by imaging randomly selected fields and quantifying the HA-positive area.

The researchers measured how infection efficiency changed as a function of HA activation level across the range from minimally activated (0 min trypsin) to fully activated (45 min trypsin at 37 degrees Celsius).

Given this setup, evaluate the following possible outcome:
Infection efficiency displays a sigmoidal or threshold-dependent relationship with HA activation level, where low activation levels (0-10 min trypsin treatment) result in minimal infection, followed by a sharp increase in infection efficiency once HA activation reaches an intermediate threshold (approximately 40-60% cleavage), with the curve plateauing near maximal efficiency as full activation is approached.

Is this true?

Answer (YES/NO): NO